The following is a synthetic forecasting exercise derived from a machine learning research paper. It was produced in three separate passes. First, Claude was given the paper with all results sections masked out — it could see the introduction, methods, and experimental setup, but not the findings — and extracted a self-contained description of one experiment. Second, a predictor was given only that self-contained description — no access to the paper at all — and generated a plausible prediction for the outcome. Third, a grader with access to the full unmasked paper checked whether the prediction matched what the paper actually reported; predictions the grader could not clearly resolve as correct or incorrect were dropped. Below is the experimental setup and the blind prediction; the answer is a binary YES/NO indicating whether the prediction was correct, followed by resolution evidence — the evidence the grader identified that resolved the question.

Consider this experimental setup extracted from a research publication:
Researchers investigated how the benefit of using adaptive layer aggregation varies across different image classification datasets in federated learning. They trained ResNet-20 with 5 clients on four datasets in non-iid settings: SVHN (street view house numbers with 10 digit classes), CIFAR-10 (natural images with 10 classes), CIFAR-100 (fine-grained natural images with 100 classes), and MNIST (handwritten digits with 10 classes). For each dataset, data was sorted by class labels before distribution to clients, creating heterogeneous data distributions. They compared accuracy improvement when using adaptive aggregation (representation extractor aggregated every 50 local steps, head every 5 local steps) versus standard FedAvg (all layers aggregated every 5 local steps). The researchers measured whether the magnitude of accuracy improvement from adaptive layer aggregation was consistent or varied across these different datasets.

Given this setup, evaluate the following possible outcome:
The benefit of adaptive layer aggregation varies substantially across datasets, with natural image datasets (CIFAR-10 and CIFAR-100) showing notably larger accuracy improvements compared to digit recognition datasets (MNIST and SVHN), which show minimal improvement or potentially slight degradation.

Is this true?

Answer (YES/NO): NO